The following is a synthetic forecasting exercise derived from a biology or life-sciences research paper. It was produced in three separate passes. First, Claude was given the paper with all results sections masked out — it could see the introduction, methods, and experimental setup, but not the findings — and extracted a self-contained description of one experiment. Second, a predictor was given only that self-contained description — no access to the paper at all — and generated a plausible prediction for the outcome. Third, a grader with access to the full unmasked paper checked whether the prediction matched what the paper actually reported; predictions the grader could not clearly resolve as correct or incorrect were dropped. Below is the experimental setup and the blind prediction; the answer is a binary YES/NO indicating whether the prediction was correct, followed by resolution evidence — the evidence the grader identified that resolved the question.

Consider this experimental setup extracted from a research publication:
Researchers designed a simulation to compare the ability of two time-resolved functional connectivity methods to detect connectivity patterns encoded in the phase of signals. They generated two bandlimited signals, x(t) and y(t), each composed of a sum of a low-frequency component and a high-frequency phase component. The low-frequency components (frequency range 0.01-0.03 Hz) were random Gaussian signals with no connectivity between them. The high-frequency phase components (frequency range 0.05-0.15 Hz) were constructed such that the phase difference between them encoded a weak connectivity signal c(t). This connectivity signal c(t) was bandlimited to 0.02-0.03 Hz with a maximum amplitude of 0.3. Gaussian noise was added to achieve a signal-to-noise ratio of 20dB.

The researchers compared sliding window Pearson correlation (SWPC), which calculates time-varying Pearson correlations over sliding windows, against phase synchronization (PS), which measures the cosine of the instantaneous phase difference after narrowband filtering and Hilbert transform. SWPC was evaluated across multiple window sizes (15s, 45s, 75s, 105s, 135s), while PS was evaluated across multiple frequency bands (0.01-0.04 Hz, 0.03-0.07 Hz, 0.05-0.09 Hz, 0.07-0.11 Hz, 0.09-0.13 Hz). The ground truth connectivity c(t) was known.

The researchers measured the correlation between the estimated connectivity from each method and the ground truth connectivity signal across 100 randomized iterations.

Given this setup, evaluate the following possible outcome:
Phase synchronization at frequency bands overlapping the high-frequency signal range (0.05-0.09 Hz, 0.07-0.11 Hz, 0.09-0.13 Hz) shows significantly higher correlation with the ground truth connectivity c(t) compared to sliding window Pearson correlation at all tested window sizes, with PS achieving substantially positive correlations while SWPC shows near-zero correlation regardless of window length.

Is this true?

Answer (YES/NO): NO